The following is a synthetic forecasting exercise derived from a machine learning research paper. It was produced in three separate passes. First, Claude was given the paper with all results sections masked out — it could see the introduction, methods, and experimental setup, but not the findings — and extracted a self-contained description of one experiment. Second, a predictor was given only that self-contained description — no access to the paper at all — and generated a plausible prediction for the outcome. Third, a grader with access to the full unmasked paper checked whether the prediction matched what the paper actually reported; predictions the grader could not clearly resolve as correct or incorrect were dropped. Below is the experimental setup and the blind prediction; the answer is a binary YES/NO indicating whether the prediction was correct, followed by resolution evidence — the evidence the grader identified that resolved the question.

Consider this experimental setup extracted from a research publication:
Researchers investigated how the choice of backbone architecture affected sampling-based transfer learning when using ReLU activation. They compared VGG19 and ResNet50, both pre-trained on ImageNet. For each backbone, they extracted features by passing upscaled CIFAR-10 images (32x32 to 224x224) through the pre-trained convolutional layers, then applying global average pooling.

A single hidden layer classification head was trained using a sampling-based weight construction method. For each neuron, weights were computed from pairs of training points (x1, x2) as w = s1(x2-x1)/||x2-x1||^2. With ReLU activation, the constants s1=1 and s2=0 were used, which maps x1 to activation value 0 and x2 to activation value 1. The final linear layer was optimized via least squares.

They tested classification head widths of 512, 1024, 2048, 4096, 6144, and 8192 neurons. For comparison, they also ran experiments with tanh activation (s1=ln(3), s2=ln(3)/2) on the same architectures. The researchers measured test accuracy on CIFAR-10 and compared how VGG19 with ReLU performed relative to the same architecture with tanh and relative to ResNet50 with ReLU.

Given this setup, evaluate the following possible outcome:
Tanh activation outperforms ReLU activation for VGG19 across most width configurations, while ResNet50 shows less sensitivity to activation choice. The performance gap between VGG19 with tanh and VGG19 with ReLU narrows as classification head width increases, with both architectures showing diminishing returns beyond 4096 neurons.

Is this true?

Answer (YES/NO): NO